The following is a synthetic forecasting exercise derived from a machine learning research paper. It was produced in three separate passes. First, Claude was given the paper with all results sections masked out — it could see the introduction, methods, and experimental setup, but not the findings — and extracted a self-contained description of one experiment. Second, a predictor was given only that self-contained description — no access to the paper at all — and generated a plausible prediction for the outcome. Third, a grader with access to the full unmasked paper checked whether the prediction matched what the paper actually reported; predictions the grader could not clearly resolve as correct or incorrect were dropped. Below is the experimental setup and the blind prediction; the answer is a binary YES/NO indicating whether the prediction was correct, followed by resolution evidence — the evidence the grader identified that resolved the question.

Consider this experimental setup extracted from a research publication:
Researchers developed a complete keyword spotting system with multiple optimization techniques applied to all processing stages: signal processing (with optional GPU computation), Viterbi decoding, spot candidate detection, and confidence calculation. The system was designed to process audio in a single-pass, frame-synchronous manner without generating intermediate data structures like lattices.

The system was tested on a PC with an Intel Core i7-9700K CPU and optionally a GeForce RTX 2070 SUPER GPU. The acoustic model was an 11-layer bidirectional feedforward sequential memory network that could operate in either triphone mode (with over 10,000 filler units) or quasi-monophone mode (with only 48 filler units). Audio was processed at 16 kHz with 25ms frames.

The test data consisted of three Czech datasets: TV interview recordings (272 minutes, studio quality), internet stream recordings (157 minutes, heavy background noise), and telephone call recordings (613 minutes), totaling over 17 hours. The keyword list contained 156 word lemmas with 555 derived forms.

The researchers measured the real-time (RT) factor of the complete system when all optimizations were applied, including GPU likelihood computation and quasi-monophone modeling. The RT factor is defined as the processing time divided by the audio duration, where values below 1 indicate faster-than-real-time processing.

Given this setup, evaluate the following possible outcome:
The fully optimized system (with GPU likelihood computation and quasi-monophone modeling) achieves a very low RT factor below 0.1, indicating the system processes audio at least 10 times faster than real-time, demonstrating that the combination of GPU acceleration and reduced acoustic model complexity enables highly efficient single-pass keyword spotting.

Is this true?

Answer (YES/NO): YES